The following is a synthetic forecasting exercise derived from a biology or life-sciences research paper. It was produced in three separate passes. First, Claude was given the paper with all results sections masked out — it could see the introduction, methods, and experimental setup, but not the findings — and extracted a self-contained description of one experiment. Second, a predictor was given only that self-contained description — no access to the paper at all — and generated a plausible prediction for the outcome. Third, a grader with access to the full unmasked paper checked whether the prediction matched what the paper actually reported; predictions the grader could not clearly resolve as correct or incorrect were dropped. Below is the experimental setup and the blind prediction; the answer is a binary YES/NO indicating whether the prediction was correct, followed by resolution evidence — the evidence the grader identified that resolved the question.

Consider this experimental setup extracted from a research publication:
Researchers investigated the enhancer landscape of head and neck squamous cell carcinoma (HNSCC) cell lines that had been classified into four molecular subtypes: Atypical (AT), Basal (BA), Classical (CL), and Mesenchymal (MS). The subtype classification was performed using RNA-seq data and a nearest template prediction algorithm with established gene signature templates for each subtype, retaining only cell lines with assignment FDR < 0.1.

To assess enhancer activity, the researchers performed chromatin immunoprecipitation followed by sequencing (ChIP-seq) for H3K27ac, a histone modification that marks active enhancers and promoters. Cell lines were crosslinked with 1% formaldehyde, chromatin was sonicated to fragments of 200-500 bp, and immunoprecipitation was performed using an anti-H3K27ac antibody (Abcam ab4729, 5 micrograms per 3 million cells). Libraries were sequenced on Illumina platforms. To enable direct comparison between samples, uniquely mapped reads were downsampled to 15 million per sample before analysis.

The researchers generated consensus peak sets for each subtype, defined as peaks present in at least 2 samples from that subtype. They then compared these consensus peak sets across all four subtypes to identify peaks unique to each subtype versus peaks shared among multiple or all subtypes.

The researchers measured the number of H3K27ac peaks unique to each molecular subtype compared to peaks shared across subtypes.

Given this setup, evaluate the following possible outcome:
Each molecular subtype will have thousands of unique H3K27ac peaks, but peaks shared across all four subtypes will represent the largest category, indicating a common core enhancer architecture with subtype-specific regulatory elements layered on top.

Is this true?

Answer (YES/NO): NO